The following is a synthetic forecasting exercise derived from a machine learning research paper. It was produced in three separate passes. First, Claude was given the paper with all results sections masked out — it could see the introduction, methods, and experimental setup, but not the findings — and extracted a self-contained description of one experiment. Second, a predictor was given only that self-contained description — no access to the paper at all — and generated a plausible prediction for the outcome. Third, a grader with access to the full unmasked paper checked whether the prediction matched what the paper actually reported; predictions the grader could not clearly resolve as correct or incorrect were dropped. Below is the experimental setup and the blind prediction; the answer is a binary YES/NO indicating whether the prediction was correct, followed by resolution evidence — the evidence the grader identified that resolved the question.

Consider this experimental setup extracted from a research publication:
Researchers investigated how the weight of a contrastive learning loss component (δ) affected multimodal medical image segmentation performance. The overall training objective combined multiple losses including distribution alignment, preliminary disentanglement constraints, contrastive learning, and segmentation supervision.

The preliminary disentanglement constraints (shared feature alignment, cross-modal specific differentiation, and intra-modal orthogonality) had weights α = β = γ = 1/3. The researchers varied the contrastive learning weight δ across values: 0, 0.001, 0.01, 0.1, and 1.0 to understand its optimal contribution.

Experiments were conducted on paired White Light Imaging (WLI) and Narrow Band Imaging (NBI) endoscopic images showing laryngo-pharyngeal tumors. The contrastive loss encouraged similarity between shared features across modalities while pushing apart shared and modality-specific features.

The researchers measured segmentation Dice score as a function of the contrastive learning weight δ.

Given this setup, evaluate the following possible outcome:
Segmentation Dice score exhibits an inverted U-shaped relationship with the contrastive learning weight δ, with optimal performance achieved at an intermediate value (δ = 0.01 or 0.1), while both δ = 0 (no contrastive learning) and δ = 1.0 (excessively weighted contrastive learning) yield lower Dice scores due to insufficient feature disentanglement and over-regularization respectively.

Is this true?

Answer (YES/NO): NO